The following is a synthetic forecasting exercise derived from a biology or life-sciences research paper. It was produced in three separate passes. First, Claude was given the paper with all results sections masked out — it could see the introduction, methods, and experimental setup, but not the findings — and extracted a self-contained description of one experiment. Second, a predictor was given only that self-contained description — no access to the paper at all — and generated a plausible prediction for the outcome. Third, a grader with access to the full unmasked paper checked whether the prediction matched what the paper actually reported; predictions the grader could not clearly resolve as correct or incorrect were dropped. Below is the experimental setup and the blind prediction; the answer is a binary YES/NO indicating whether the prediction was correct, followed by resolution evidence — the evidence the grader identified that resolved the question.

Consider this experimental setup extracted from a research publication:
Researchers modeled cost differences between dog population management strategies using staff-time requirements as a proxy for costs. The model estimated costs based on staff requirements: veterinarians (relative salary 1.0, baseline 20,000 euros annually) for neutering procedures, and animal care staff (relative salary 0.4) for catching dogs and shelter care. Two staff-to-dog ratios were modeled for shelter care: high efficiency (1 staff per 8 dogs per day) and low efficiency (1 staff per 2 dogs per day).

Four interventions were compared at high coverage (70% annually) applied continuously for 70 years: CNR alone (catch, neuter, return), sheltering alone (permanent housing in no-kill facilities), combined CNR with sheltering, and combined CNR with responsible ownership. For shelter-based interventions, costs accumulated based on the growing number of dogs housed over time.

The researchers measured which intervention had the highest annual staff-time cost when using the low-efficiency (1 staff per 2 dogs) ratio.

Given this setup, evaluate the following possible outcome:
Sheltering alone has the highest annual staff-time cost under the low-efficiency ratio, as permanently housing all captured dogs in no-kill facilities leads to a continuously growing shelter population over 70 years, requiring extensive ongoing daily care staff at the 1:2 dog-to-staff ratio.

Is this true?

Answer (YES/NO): YES